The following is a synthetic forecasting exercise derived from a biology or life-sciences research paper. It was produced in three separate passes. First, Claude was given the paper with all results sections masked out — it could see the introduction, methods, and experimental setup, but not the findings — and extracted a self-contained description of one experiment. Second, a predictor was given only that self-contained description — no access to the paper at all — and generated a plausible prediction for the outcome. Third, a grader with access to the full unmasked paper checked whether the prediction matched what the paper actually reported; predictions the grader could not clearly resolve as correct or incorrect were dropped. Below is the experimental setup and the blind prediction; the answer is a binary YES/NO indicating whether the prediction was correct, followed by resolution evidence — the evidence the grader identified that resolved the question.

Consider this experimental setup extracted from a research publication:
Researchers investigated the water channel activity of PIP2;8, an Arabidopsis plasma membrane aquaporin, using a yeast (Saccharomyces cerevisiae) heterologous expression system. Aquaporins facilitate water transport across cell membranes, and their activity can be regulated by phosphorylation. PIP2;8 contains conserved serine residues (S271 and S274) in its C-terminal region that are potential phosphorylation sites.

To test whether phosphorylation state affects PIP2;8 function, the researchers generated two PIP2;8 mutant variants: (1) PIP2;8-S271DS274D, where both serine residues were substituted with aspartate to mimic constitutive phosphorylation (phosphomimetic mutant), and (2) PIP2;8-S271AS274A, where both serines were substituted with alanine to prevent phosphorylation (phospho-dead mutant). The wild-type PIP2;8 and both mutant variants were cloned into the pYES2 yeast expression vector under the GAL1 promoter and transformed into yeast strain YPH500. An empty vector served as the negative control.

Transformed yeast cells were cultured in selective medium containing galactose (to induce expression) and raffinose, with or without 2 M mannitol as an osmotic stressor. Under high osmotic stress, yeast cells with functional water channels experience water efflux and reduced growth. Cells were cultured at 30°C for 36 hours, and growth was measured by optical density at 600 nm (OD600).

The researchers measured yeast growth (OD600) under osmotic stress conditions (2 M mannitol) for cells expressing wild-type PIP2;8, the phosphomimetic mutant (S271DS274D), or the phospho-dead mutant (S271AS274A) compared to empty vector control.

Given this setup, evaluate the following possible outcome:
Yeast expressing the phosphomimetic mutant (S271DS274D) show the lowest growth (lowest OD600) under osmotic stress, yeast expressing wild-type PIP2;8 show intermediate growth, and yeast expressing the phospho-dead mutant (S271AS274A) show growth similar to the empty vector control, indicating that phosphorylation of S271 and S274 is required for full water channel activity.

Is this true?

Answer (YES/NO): NO